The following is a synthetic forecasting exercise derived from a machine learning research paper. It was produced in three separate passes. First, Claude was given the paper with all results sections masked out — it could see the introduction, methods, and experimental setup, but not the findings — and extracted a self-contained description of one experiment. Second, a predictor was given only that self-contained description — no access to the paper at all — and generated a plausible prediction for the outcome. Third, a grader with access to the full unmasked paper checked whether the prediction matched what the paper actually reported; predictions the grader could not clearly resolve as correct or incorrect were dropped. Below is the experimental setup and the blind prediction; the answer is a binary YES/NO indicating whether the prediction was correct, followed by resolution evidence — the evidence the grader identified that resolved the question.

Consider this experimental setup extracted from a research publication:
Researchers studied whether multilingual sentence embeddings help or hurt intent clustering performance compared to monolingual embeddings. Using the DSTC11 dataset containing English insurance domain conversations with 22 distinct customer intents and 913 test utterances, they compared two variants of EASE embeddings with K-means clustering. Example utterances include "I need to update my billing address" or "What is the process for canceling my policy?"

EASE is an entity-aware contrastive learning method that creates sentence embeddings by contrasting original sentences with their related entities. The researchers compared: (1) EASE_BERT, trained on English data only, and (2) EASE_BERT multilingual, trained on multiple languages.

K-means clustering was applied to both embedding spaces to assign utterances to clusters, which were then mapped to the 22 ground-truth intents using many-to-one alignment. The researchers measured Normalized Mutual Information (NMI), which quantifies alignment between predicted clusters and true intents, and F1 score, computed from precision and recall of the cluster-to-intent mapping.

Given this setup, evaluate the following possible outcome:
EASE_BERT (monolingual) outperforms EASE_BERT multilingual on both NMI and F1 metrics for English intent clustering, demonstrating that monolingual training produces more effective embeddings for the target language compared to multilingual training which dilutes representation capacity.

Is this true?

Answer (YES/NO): NO